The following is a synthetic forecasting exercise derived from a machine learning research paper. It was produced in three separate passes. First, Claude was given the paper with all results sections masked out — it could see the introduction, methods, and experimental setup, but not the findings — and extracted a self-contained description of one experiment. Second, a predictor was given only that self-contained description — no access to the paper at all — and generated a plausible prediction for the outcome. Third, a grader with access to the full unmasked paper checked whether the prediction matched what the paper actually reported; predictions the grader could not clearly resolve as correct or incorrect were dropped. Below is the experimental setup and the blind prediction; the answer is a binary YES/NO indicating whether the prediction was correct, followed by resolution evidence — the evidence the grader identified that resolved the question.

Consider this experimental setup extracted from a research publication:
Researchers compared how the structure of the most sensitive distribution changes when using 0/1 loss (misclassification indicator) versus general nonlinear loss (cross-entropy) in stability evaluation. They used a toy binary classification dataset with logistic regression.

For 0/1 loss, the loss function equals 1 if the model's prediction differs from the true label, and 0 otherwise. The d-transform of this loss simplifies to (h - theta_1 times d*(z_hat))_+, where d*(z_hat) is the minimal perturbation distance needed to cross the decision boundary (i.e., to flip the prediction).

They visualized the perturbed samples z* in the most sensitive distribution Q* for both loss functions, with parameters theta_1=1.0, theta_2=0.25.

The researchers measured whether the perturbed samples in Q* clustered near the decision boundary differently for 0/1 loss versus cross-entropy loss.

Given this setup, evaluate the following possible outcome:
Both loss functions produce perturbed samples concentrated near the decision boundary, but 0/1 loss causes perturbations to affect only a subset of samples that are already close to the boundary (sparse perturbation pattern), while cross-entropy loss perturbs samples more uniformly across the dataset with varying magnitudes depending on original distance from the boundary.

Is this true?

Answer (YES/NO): NO